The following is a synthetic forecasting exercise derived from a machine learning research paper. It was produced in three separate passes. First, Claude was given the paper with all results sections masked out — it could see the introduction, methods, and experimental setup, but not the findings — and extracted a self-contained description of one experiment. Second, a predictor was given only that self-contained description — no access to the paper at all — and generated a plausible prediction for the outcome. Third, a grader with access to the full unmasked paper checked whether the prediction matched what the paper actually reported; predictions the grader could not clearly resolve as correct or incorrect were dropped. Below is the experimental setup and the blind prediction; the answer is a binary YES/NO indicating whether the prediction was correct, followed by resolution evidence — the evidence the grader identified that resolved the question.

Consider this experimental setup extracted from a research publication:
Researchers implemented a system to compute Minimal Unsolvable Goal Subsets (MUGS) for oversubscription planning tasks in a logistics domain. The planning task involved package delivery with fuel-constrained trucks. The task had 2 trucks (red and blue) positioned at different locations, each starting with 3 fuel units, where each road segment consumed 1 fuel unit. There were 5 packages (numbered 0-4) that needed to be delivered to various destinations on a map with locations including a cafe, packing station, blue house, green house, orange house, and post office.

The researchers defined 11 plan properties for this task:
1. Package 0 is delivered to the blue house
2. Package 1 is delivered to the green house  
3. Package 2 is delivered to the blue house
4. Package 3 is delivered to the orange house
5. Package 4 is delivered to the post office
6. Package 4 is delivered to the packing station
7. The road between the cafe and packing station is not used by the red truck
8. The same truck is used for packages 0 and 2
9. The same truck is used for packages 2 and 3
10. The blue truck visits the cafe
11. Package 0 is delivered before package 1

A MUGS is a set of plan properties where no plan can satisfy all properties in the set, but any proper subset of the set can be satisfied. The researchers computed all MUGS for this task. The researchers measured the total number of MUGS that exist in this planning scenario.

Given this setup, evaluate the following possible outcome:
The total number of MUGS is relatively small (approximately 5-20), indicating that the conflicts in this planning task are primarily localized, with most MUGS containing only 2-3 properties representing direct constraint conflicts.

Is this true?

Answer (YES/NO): YES